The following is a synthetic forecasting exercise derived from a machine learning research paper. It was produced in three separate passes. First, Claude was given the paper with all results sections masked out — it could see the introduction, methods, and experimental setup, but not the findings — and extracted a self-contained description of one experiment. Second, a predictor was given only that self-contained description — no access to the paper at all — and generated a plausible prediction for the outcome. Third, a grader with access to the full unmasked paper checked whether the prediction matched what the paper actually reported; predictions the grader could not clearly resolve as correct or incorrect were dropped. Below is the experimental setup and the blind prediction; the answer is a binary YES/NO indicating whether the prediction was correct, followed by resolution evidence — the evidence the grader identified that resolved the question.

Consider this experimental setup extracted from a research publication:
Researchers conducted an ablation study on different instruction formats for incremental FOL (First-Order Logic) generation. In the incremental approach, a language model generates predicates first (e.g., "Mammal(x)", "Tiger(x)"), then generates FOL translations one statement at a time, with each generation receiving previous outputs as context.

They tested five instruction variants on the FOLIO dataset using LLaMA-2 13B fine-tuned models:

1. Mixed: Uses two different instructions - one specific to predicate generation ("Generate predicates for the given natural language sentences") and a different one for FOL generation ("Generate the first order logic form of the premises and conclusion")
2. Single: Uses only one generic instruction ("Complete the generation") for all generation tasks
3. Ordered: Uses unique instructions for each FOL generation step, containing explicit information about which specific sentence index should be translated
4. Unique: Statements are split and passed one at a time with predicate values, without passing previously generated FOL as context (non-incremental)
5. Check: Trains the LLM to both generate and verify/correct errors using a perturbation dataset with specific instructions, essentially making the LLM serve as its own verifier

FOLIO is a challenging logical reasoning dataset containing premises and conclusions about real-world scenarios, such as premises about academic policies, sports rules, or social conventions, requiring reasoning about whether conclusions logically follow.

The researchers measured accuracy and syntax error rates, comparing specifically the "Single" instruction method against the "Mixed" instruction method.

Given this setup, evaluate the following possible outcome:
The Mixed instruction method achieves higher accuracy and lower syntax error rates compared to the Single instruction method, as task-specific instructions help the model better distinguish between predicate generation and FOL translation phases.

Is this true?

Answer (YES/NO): NO